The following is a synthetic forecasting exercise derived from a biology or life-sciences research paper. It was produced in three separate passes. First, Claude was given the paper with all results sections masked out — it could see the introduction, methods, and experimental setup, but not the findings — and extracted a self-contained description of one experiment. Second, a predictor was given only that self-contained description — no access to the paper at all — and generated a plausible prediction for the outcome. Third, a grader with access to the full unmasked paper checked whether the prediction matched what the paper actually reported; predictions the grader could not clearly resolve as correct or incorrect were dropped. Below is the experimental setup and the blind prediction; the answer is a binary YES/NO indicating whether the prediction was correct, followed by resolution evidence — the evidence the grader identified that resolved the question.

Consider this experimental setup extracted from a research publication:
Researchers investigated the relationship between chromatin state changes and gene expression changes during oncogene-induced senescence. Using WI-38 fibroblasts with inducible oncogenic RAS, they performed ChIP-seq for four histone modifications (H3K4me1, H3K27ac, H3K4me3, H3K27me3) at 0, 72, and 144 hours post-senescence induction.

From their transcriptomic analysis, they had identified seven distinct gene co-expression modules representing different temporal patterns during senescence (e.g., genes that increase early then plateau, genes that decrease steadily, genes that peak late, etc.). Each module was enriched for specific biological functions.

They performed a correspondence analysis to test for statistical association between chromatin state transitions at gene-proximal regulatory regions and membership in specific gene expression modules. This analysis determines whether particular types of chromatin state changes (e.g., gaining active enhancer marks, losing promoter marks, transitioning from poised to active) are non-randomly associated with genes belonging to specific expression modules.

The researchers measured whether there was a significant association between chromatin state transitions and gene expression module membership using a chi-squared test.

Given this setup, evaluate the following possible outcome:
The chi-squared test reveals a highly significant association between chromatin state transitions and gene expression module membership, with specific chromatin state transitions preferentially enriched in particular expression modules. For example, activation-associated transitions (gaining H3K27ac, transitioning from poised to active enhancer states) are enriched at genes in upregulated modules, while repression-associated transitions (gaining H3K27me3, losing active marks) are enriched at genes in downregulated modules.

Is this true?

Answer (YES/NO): YES